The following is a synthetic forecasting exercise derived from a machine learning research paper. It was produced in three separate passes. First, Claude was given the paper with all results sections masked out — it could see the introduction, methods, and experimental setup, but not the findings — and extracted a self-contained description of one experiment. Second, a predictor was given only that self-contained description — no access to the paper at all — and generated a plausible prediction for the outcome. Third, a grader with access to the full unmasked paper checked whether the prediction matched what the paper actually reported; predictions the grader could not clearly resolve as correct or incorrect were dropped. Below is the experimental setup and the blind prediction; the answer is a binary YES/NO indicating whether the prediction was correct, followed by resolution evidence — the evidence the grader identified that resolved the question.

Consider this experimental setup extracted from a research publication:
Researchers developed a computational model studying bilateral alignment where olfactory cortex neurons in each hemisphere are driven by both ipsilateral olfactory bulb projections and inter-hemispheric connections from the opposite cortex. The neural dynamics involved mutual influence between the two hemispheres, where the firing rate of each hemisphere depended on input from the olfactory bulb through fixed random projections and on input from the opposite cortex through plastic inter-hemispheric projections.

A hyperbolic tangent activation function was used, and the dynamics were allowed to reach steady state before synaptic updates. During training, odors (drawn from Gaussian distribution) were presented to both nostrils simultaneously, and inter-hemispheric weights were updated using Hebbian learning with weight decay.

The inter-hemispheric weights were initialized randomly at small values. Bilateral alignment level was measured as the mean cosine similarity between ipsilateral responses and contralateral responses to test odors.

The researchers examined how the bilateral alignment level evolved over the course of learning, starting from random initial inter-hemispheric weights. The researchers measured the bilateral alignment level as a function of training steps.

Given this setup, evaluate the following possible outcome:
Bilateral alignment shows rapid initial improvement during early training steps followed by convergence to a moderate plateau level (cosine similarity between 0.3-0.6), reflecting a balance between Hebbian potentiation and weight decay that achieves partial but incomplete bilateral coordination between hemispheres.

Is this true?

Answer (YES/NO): YES